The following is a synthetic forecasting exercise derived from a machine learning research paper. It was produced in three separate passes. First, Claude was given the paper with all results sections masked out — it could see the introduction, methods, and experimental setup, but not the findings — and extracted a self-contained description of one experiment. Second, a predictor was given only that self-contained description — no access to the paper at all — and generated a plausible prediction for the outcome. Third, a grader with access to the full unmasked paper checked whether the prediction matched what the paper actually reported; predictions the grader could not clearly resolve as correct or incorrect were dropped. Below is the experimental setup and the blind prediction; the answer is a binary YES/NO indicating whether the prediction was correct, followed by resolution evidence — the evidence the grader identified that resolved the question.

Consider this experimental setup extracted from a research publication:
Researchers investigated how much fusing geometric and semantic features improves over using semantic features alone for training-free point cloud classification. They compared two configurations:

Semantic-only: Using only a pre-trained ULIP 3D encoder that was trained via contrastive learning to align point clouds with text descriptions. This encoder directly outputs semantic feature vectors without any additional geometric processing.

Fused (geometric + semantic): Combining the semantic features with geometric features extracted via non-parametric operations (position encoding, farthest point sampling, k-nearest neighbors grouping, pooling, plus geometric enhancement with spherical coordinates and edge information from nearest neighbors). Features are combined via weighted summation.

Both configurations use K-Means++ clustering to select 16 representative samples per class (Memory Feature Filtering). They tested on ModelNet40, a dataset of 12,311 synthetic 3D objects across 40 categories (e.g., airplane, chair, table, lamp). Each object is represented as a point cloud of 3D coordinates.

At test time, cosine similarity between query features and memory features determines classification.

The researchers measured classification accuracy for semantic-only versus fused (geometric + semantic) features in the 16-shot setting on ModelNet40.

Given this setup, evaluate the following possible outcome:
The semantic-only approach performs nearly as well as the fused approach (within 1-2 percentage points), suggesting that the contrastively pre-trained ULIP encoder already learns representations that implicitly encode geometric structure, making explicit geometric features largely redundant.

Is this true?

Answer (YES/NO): NO